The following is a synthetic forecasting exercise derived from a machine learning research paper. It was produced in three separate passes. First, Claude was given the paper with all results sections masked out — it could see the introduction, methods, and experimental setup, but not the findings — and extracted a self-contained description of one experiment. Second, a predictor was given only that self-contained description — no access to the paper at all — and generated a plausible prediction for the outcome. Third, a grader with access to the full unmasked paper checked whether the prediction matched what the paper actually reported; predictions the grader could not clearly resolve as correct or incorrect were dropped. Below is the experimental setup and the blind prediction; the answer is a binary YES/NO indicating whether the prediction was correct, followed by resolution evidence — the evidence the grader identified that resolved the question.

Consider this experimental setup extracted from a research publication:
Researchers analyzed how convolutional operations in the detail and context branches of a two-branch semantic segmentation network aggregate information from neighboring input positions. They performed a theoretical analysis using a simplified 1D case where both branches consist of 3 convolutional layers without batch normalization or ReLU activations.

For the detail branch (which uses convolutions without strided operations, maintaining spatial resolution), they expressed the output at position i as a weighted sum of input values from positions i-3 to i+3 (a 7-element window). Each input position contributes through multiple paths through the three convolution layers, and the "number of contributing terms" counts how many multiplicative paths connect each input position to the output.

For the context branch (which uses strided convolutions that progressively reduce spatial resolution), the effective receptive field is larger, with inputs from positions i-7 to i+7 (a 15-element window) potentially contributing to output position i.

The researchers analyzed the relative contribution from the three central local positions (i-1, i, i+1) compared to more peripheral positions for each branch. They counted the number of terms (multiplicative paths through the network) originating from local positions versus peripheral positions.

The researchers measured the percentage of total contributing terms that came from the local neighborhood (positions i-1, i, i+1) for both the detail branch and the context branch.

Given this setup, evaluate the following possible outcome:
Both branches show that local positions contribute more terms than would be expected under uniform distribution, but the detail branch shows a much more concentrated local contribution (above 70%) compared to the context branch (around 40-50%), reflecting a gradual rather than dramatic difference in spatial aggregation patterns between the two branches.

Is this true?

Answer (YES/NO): NO